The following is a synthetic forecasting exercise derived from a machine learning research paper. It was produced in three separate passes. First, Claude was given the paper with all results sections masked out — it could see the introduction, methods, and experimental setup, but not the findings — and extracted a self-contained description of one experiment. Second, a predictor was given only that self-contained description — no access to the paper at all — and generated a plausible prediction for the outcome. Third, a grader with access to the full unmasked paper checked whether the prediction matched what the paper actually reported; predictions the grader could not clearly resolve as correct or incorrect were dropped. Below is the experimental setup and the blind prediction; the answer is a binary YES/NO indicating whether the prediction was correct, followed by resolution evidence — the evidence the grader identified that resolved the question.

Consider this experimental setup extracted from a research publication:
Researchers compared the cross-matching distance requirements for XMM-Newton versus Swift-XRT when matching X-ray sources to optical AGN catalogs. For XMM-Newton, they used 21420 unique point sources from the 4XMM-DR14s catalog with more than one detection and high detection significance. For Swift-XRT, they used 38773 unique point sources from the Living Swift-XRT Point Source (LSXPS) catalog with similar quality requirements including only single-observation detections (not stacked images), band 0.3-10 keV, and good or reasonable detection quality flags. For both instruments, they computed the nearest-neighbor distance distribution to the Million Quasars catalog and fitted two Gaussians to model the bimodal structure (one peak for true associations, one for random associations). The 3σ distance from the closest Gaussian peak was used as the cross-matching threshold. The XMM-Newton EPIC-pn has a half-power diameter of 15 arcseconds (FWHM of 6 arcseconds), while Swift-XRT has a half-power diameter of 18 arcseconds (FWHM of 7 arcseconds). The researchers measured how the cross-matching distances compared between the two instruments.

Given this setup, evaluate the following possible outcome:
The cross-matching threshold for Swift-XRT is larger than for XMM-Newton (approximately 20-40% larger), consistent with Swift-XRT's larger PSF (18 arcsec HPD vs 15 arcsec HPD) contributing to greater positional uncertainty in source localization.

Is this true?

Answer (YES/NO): NO